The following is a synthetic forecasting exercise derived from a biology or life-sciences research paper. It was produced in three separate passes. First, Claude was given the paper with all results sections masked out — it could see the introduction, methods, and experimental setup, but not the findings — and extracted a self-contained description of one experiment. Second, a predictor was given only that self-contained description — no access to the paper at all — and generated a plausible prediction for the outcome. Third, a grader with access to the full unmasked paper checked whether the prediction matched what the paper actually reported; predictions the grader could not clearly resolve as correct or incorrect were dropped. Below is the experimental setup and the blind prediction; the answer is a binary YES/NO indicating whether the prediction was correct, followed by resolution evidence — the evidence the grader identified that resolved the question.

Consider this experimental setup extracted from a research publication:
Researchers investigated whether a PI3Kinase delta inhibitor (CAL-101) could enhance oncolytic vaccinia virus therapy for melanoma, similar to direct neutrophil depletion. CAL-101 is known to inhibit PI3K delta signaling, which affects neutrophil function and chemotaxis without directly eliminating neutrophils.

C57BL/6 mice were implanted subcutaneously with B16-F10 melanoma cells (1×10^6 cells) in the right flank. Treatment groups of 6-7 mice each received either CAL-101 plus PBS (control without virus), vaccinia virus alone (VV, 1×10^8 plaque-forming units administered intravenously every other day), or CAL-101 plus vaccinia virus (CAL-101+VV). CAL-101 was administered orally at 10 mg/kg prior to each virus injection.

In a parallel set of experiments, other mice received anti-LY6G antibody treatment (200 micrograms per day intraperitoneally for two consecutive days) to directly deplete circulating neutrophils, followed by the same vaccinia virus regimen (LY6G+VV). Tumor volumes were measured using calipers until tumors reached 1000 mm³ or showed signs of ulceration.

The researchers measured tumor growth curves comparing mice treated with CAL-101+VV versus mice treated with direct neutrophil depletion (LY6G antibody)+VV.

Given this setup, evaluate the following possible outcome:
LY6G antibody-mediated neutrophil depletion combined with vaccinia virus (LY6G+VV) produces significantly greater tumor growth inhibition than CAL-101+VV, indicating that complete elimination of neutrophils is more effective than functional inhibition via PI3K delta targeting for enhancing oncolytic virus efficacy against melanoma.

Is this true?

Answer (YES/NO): YES